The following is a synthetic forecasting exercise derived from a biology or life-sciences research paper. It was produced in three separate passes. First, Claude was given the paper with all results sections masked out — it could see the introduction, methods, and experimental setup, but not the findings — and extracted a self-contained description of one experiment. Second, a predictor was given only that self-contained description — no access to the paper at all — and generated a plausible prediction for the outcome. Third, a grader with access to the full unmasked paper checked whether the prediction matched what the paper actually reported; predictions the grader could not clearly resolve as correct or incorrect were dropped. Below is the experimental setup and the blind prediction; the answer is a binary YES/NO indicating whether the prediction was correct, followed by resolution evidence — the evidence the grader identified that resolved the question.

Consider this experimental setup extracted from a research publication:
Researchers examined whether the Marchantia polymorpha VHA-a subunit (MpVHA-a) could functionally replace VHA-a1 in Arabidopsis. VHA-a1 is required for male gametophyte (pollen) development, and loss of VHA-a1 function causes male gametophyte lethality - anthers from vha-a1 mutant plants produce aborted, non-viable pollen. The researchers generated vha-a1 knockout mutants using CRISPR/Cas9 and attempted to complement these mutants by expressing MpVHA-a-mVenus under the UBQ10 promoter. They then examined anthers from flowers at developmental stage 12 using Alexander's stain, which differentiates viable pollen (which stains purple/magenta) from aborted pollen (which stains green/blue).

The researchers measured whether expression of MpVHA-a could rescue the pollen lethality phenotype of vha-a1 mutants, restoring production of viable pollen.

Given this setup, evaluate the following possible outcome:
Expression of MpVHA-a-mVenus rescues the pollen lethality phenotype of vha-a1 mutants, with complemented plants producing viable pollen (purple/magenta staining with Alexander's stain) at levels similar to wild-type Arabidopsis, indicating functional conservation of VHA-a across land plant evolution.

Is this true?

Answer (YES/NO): NO